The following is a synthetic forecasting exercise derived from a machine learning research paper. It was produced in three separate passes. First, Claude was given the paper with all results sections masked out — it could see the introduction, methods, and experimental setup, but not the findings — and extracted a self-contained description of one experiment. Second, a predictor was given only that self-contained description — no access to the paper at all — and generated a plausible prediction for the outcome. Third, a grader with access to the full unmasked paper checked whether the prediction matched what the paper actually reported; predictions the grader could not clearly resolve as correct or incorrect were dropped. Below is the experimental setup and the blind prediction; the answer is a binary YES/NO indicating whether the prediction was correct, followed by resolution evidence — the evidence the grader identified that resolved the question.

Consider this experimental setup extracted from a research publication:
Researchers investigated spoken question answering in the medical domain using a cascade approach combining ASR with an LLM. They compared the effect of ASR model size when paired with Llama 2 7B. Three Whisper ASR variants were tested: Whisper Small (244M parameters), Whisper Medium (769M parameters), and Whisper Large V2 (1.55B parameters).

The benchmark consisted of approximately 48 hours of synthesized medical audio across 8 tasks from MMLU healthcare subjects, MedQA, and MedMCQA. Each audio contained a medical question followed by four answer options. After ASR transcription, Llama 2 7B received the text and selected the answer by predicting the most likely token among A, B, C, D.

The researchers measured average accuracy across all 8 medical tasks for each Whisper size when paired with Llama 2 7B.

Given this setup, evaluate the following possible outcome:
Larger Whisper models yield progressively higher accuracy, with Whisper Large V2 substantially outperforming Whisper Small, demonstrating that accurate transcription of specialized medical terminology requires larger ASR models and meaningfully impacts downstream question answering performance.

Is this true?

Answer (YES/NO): NO